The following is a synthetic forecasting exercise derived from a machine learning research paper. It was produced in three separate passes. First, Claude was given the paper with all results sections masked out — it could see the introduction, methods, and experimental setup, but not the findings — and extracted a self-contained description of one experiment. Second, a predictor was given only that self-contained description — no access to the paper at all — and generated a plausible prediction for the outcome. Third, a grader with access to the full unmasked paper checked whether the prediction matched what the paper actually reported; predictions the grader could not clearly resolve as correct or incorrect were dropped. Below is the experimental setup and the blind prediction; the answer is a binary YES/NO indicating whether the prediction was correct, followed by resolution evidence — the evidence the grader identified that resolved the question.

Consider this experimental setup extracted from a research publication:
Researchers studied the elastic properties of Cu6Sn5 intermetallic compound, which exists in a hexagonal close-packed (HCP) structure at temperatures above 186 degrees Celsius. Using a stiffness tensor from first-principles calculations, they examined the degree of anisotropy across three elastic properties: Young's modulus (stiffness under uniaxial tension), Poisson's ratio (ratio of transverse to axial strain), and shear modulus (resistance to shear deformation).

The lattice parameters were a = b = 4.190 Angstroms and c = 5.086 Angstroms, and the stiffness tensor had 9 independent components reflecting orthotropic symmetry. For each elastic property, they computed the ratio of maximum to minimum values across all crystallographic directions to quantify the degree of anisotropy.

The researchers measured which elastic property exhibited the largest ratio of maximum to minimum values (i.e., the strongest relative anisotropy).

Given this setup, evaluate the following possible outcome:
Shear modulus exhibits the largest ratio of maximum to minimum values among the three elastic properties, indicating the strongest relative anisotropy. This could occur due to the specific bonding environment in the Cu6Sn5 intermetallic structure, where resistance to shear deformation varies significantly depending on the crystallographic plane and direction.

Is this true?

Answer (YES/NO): NO